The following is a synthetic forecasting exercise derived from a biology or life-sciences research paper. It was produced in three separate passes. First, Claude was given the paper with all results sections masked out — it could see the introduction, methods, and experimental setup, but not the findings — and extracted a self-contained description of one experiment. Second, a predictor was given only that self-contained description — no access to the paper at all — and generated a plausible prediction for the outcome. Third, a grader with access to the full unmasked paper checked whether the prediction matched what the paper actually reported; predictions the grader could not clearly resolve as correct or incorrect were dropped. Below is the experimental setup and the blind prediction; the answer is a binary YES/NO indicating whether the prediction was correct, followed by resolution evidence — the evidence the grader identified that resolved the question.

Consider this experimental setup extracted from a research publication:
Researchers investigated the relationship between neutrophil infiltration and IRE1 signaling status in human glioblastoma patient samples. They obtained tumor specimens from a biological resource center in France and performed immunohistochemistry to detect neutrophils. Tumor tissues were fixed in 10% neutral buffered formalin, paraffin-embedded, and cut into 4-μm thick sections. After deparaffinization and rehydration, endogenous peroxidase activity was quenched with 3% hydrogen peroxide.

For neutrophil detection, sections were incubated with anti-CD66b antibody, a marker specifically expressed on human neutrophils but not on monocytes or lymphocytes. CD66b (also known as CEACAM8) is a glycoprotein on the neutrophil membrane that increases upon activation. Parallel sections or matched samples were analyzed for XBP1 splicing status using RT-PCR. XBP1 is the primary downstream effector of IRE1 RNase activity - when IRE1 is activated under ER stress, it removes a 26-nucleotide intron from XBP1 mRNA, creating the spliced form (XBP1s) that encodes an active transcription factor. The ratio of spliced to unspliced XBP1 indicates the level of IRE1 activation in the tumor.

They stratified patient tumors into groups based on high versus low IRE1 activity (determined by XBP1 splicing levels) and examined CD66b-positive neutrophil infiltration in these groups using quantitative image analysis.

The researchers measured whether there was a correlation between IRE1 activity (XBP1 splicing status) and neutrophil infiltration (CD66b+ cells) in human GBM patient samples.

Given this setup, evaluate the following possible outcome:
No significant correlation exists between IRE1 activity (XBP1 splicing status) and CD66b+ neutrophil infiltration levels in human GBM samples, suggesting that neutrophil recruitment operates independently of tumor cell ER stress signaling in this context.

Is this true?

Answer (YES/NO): NO